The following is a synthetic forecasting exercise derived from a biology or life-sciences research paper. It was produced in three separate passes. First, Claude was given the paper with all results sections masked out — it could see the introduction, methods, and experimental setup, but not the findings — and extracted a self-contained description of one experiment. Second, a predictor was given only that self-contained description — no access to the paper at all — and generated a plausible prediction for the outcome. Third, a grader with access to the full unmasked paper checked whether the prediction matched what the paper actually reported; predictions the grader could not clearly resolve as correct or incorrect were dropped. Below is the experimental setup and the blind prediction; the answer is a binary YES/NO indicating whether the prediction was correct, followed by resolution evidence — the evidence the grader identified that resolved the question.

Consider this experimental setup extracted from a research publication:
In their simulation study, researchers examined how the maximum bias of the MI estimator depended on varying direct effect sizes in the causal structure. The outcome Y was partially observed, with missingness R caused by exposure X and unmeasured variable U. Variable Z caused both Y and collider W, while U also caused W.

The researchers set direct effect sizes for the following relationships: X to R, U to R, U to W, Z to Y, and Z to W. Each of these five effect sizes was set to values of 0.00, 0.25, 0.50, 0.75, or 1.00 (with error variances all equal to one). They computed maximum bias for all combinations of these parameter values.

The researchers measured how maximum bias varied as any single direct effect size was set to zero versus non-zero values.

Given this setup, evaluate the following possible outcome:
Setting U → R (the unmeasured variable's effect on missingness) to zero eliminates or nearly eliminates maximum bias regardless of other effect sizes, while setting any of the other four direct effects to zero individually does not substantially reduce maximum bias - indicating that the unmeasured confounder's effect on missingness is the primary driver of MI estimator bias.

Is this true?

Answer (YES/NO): NO